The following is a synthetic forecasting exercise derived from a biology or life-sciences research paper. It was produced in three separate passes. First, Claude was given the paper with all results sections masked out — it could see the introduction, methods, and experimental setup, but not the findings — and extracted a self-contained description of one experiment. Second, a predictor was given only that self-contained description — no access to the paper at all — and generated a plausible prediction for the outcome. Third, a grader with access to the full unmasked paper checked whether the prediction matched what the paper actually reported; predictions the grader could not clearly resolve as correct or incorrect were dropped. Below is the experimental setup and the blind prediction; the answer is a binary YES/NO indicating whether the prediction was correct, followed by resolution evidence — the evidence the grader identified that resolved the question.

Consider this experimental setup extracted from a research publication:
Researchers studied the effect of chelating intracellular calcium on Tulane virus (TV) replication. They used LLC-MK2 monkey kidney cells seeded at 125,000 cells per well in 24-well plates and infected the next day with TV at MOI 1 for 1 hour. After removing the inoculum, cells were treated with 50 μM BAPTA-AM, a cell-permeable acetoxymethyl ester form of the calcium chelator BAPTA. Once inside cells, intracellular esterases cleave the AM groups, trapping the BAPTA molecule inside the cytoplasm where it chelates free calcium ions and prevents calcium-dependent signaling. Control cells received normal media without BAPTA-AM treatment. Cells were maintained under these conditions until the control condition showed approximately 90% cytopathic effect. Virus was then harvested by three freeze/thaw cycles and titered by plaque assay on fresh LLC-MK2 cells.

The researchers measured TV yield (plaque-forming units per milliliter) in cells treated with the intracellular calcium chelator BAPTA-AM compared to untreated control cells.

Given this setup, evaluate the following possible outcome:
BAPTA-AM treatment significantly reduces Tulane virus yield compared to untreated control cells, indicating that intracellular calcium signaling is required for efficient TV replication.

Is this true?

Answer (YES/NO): YES